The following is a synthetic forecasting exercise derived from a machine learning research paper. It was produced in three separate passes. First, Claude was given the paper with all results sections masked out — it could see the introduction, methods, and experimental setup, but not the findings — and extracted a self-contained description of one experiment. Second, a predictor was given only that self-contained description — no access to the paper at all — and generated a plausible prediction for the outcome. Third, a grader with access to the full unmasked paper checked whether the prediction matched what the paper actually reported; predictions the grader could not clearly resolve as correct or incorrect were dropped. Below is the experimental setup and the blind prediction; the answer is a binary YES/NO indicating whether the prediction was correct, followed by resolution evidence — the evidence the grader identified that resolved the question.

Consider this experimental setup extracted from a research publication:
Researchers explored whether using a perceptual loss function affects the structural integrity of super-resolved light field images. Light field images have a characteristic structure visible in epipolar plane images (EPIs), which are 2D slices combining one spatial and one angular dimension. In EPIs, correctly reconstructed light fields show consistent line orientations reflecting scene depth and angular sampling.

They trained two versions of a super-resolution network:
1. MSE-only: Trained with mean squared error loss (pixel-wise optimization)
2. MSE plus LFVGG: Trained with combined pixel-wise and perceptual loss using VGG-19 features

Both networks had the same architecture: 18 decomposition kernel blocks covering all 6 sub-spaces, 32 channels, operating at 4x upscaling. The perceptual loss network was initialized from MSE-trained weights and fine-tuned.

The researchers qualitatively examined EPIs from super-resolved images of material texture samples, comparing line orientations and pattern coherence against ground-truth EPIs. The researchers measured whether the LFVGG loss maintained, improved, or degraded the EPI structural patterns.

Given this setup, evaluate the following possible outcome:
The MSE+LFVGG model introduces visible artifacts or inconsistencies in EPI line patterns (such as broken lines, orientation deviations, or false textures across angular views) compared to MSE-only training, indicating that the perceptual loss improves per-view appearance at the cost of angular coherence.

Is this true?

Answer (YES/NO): NO